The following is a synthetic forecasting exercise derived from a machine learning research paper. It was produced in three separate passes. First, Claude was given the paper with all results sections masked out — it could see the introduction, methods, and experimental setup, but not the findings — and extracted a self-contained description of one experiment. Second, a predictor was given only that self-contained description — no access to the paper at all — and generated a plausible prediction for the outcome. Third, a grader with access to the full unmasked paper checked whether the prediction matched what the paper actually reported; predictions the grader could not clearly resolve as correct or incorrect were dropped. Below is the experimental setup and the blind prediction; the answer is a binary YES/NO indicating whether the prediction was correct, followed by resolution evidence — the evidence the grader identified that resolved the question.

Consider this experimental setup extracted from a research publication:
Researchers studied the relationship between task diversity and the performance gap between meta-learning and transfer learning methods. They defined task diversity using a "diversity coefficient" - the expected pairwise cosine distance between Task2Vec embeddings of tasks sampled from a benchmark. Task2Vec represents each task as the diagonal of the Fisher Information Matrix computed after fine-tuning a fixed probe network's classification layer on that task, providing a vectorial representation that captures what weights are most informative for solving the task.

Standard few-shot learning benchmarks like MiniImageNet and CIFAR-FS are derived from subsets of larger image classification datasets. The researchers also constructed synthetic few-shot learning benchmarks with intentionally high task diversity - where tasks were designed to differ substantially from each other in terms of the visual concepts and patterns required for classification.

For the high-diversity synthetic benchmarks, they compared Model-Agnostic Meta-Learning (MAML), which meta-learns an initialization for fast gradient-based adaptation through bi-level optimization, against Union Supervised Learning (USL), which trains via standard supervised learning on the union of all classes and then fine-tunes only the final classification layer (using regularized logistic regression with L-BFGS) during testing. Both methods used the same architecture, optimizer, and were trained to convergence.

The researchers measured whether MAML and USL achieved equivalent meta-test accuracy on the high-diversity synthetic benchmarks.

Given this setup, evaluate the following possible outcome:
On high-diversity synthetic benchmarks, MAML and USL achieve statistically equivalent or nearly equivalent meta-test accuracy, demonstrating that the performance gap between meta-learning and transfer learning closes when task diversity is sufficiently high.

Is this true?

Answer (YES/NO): NO